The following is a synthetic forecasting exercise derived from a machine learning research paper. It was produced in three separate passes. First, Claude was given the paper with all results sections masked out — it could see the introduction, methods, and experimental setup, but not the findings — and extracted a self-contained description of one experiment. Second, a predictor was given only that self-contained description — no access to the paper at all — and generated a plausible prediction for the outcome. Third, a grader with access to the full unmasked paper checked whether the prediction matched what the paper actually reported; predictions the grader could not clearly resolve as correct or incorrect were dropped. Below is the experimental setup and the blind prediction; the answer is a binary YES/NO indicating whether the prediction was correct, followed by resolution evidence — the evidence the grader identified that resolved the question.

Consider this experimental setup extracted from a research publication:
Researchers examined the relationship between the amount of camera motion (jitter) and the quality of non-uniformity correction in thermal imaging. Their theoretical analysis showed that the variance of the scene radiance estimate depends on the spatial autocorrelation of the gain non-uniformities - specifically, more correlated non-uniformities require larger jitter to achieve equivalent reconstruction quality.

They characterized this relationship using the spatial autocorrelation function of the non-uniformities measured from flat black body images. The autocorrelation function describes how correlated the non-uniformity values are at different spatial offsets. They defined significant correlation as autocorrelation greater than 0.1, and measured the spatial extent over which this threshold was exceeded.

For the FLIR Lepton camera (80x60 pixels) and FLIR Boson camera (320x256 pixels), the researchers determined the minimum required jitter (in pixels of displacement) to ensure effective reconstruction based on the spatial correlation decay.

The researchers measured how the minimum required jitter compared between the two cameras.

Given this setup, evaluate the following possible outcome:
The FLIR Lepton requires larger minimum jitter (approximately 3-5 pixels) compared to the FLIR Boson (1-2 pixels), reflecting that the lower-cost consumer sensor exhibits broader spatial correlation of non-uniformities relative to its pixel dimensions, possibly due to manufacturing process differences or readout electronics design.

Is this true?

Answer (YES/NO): NO